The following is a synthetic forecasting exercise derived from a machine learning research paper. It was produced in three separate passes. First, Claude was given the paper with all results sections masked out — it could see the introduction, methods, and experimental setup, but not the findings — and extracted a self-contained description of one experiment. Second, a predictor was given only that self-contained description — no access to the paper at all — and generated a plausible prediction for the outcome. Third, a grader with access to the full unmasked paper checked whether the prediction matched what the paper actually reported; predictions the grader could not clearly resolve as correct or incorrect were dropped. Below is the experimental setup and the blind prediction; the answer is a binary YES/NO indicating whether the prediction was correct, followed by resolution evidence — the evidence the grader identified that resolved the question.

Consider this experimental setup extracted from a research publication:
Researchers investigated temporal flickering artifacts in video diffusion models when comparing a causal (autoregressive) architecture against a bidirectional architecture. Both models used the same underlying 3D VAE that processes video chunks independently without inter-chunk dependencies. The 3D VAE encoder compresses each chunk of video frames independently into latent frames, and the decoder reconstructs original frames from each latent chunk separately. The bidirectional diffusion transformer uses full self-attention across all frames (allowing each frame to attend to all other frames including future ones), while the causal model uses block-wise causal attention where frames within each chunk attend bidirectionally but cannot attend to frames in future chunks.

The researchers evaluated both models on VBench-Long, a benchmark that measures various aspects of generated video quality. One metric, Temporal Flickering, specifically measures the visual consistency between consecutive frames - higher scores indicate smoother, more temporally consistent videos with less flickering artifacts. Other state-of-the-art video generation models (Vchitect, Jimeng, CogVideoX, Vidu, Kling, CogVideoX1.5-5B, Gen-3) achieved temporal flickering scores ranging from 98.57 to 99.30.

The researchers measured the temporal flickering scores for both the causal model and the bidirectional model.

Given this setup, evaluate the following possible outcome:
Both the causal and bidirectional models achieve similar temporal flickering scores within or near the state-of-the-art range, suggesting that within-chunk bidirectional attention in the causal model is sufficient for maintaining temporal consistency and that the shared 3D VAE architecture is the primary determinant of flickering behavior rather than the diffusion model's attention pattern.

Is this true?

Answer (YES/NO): NO